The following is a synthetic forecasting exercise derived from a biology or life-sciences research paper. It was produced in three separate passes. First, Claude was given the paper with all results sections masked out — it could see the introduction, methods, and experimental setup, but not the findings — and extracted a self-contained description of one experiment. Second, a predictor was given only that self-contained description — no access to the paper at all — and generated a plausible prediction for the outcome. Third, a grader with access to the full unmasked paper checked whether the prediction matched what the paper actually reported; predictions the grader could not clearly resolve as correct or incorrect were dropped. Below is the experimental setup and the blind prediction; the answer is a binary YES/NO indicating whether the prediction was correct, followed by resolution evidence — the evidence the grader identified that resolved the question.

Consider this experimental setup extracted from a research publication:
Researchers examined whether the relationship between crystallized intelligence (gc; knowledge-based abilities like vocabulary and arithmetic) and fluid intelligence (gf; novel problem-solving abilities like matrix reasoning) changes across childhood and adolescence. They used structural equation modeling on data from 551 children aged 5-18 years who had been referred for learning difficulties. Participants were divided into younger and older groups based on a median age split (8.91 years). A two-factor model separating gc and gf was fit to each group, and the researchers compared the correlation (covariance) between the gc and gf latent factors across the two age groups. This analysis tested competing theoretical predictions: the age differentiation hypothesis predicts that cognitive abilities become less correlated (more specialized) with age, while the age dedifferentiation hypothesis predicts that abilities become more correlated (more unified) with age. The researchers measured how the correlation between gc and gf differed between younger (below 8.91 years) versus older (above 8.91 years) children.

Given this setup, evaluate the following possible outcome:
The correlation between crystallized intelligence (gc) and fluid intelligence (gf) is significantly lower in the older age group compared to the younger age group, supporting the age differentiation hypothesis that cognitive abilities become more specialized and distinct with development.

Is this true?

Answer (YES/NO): NO